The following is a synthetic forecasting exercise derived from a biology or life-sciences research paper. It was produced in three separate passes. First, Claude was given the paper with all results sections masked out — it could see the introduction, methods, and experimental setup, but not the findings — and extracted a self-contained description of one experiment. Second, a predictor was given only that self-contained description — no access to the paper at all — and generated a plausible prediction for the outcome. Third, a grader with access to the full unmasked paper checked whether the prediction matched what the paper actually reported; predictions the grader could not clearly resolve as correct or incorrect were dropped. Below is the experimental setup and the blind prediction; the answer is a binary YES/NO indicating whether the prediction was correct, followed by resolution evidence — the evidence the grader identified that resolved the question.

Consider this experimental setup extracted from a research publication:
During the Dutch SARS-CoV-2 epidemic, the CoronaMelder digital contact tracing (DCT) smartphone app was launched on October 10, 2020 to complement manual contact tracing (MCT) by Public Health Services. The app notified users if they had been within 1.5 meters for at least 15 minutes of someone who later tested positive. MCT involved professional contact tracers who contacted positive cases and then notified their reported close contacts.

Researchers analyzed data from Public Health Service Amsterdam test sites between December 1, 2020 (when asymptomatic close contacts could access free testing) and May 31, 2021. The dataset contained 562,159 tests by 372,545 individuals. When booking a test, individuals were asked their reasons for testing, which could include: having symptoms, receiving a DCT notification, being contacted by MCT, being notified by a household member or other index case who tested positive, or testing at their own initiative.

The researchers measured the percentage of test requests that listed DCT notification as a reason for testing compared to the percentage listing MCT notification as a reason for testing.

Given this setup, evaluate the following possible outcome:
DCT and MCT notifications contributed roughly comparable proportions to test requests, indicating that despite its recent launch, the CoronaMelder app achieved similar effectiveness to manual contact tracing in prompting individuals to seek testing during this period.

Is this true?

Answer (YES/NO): NO